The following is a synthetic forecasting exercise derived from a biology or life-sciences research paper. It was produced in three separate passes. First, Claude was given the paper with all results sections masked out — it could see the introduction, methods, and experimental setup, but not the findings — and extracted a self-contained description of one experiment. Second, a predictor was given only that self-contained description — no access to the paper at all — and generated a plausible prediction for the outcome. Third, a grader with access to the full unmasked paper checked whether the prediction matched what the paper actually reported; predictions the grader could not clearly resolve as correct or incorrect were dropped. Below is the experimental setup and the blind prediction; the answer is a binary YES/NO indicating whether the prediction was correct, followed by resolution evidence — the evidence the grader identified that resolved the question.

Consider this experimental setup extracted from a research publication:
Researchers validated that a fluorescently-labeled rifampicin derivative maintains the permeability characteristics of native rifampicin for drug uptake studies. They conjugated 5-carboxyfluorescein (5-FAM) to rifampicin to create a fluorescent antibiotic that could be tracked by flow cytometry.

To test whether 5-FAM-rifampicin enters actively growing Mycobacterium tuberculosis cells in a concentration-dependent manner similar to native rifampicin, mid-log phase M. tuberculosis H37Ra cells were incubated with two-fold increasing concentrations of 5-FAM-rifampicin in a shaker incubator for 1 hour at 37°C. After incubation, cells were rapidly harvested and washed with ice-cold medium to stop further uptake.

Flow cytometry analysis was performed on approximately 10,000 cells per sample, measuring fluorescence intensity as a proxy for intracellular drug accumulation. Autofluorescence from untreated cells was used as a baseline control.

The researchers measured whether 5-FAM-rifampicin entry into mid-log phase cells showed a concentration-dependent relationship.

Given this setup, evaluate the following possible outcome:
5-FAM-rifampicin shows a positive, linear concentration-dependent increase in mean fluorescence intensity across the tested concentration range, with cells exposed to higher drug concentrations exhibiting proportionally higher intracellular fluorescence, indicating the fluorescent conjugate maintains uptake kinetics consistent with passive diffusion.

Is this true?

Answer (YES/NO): YES